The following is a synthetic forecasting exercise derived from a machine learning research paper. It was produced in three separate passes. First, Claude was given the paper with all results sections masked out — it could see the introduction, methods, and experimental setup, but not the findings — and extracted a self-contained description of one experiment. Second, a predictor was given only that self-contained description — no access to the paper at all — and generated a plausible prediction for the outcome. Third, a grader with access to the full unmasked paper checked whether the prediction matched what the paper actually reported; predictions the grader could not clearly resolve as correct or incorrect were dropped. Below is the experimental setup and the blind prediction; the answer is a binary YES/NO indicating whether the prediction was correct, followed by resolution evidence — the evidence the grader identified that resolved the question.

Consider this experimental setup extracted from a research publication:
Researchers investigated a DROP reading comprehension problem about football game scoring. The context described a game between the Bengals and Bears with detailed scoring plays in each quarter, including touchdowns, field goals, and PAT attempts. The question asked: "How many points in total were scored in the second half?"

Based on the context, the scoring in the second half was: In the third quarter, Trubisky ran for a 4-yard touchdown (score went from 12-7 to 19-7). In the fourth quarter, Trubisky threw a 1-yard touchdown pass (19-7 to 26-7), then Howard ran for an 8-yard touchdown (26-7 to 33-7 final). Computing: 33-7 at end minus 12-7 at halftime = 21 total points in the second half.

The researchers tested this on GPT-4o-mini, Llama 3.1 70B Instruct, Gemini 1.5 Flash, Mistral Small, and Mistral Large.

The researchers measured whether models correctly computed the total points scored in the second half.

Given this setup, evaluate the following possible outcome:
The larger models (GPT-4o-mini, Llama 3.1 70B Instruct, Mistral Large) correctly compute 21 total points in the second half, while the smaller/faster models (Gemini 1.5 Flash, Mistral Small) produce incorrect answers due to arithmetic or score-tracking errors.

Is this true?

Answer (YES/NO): NO